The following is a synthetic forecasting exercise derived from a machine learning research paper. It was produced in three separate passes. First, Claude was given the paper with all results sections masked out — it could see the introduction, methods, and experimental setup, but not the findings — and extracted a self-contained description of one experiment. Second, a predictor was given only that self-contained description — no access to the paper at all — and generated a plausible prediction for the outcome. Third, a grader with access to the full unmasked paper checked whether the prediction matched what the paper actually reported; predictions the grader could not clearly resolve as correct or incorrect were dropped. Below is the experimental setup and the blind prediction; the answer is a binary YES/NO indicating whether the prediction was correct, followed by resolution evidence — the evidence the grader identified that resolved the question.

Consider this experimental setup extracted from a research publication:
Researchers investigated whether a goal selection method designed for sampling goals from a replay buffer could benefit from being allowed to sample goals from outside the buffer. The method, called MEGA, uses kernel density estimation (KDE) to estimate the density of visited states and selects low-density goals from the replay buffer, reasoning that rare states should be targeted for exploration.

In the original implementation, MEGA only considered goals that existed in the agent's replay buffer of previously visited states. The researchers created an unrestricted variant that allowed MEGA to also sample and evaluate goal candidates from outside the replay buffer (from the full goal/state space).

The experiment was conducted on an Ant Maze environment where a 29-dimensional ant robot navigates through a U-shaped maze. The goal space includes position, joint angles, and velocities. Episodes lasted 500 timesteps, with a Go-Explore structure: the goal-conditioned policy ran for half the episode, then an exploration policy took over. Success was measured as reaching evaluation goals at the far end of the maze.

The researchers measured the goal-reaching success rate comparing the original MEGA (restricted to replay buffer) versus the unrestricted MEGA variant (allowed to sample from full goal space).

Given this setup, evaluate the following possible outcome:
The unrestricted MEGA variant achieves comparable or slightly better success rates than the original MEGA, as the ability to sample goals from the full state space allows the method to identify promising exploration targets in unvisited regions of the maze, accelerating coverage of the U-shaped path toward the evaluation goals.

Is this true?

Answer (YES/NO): NO